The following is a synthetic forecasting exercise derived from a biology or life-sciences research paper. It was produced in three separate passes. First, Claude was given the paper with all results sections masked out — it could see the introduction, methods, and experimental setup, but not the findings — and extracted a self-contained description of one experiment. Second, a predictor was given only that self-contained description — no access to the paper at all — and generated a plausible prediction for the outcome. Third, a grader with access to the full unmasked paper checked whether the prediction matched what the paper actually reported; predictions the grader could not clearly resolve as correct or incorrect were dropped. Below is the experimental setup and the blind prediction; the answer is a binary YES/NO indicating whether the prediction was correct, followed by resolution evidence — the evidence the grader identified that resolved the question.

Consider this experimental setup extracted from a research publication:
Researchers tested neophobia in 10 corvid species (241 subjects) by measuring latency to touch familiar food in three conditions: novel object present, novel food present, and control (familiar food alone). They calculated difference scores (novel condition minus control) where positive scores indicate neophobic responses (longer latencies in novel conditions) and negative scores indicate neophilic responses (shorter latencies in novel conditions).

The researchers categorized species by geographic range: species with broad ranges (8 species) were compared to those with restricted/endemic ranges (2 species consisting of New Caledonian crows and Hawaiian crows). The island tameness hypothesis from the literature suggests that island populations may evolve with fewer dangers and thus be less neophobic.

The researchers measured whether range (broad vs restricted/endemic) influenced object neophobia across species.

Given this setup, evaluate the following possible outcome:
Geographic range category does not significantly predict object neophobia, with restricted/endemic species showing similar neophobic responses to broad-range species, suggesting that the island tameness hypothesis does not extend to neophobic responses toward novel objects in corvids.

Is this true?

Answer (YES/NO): YES